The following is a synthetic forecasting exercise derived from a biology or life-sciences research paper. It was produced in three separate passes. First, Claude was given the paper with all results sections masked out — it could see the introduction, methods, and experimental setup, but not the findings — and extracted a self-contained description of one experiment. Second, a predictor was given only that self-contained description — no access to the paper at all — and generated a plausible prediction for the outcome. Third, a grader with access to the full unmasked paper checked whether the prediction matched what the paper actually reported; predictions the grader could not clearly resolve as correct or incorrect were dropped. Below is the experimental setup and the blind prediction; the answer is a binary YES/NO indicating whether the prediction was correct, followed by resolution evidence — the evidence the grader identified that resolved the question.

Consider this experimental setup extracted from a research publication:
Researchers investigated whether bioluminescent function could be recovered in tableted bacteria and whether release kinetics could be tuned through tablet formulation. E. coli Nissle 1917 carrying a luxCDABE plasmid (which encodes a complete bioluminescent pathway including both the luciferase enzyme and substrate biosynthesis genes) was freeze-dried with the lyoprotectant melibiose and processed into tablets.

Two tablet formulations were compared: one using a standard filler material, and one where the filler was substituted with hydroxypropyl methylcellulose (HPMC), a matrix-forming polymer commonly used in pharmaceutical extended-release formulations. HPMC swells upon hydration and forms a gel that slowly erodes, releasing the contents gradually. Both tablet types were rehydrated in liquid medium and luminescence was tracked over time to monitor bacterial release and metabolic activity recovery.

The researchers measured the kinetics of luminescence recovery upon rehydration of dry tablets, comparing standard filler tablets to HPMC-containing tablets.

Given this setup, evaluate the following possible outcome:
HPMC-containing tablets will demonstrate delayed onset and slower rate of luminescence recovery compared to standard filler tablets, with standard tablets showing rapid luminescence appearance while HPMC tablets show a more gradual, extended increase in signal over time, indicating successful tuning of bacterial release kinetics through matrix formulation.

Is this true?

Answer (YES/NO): YES